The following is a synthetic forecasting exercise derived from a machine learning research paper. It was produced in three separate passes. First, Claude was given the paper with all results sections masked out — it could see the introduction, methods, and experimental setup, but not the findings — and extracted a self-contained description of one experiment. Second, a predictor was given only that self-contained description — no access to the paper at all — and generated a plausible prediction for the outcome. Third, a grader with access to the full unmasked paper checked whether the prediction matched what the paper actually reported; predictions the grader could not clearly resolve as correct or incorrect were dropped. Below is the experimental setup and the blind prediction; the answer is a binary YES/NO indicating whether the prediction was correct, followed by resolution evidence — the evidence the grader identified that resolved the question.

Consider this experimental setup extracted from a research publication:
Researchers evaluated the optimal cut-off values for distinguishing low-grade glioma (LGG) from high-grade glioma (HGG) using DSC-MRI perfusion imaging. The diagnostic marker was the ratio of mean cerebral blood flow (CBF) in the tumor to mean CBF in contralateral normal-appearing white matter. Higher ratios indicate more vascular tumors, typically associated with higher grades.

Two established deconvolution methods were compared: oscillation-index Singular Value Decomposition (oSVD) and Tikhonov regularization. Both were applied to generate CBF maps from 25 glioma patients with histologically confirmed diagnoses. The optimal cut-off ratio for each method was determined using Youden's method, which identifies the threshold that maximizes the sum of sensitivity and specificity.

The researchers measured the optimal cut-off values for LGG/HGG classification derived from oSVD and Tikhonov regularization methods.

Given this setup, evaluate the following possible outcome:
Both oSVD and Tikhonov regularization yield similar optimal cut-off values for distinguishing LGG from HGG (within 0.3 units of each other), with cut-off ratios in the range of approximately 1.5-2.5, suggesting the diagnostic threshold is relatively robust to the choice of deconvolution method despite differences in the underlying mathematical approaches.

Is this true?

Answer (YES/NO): YES